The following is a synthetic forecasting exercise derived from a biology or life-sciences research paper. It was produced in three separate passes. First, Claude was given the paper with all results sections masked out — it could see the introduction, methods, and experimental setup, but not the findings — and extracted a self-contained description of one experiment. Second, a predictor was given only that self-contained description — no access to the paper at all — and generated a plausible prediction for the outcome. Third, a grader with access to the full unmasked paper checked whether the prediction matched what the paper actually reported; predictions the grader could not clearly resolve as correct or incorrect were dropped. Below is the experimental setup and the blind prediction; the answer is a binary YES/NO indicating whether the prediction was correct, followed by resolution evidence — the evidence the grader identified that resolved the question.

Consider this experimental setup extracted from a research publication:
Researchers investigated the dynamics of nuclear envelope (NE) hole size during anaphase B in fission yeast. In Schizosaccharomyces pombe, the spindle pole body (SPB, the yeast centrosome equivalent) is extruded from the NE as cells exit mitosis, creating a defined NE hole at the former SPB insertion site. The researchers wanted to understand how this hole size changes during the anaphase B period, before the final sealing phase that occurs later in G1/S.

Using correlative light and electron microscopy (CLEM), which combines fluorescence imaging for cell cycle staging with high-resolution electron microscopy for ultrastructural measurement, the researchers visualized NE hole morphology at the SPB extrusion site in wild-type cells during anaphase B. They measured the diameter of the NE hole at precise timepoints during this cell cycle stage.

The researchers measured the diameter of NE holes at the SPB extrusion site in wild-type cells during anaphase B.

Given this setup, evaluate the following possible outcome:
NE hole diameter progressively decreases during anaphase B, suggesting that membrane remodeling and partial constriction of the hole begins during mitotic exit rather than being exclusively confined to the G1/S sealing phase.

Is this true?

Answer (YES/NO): YES